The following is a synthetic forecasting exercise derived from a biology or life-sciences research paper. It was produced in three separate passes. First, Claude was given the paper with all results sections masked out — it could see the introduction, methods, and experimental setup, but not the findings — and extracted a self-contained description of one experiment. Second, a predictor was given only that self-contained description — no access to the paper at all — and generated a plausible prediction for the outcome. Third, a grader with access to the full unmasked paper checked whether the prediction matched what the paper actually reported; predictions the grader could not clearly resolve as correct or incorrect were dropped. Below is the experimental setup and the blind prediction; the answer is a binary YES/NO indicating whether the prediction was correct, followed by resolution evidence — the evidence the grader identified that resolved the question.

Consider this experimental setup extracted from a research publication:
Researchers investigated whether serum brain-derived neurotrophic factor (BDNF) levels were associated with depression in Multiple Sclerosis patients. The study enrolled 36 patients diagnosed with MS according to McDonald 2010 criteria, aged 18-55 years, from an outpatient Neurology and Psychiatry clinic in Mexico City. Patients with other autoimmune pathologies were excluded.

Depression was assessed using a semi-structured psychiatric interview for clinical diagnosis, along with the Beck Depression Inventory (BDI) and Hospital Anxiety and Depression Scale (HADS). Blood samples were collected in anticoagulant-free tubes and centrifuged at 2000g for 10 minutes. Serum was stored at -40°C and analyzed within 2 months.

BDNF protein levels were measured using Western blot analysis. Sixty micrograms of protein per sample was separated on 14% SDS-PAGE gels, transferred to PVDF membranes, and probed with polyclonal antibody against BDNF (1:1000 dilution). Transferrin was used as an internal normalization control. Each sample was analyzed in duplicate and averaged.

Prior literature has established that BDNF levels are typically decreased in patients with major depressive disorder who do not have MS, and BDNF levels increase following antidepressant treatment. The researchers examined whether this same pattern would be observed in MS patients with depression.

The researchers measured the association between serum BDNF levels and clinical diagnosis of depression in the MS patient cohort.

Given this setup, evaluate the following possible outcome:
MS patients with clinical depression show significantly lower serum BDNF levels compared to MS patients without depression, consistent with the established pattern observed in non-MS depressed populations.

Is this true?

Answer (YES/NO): NO